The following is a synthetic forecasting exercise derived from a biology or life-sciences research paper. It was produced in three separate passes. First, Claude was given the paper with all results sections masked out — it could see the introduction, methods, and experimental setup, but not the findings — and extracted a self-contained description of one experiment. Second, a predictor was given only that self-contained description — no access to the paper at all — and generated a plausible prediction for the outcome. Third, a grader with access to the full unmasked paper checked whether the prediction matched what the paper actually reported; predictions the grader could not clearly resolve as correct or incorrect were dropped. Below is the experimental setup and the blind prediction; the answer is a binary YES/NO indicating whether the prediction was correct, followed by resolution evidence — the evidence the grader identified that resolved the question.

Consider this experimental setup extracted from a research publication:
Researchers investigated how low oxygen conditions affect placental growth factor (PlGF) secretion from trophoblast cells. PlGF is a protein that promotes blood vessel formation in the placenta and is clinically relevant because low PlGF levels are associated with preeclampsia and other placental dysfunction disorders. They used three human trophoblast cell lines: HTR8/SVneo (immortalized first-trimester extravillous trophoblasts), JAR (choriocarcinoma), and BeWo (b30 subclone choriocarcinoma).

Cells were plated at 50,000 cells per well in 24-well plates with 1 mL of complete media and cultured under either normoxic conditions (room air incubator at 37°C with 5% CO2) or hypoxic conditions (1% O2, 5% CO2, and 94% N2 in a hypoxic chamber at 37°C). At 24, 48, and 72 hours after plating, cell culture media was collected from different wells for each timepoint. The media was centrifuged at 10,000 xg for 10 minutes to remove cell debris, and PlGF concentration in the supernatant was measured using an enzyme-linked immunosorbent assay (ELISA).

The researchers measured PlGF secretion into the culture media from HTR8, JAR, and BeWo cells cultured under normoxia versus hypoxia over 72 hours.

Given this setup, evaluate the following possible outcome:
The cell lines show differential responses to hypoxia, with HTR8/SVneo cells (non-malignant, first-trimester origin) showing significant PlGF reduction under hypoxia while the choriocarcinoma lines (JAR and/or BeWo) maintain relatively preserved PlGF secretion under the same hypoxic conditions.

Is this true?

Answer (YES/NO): NO